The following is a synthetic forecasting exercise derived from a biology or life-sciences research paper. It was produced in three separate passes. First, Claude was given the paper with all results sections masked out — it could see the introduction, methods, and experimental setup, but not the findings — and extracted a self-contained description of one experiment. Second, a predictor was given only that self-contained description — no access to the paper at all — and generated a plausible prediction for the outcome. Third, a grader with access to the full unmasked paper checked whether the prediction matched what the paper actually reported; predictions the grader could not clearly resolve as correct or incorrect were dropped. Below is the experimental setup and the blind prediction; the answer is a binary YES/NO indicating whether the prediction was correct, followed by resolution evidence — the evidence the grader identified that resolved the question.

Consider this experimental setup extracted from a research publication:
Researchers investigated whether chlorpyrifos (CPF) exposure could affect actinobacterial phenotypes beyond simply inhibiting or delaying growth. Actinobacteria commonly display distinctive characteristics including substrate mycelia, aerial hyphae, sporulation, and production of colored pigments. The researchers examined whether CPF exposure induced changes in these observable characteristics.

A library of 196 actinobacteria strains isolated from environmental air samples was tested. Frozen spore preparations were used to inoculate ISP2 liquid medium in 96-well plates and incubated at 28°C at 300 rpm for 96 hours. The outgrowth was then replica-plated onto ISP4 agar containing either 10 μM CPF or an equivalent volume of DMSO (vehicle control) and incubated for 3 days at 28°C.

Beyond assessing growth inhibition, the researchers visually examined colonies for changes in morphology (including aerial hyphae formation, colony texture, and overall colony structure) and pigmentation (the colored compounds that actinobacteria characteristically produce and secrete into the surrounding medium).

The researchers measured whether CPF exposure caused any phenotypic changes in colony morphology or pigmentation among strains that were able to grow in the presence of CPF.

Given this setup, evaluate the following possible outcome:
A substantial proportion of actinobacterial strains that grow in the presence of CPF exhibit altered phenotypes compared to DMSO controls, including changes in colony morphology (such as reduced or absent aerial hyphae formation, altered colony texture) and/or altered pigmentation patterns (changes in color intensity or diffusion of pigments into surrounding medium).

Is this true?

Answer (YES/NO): NO